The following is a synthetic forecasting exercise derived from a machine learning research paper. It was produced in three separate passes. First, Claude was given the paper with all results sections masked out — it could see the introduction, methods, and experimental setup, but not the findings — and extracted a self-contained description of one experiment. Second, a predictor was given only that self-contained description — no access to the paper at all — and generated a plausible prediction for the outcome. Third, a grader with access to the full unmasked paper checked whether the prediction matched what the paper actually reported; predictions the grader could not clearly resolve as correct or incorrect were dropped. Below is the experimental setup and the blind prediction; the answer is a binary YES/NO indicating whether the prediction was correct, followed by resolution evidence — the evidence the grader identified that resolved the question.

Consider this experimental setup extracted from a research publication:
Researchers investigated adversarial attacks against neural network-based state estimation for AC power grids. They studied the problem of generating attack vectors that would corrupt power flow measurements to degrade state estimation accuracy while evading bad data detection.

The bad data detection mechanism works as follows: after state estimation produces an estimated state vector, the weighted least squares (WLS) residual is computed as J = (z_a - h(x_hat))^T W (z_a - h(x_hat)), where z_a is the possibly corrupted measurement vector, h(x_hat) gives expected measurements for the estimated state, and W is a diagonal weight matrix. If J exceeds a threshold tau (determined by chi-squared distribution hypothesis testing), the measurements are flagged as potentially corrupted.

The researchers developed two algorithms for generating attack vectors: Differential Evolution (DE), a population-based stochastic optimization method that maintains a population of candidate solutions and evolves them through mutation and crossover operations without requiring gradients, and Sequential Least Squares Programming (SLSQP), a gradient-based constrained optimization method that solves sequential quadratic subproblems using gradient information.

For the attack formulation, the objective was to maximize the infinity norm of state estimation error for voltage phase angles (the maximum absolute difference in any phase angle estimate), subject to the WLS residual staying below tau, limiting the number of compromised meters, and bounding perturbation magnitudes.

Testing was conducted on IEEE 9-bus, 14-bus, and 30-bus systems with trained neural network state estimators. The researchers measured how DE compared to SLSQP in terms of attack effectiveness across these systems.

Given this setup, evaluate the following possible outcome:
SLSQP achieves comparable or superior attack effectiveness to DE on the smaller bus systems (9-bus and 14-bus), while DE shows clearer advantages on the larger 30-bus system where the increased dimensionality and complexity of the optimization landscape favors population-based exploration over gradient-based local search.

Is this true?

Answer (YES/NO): NO